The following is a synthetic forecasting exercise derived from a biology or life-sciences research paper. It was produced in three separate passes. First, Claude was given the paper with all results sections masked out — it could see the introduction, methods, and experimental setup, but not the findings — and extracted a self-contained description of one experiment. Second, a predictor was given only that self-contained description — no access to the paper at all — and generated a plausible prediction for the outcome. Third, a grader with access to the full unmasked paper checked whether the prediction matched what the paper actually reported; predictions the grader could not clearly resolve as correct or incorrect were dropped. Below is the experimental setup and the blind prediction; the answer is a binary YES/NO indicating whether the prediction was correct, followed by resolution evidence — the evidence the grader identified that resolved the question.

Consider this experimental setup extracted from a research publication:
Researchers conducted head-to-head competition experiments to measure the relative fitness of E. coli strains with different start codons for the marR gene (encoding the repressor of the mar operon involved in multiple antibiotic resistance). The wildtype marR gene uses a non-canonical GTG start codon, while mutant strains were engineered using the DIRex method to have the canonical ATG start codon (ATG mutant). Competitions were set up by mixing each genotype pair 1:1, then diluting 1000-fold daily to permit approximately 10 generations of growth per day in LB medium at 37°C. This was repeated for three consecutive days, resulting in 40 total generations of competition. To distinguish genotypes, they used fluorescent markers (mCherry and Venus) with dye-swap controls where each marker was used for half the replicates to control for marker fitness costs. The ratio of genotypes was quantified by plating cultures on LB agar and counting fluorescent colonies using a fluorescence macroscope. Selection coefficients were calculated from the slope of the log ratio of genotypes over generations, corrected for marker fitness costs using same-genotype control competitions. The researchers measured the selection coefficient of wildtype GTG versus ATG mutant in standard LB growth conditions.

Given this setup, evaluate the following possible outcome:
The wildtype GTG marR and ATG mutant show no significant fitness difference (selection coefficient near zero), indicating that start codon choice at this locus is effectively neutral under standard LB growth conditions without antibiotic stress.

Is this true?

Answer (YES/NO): NO